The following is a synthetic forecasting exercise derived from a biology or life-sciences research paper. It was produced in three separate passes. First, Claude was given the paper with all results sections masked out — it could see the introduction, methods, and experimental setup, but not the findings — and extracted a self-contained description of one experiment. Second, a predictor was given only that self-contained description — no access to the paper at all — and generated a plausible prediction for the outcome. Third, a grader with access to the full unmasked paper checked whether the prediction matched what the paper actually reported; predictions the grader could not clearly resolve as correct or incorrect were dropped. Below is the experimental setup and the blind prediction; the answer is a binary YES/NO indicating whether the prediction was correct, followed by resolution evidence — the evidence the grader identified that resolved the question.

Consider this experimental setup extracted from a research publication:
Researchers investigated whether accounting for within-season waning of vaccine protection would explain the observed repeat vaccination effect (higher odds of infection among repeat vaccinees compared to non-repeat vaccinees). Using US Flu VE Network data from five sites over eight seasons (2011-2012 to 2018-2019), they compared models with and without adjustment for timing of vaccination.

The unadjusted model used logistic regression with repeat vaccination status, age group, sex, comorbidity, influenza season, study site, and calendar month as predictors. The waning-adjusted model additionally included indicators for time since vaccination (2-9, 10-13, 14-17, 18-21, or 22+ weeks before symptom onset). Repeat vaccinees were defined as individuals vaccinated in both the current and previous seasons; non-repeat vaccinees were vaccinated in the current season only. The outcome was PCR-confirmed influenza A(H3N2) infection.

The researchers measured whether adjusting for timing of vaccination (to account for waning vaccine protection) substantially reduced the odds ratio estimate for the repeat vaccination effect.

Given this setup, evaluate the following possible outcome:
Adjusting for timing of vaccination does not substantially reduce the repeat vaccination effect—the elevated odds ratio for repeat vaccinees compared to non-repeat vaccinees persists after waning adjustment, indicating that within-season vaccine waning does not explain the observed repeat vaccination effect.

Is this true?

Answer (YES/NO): YES